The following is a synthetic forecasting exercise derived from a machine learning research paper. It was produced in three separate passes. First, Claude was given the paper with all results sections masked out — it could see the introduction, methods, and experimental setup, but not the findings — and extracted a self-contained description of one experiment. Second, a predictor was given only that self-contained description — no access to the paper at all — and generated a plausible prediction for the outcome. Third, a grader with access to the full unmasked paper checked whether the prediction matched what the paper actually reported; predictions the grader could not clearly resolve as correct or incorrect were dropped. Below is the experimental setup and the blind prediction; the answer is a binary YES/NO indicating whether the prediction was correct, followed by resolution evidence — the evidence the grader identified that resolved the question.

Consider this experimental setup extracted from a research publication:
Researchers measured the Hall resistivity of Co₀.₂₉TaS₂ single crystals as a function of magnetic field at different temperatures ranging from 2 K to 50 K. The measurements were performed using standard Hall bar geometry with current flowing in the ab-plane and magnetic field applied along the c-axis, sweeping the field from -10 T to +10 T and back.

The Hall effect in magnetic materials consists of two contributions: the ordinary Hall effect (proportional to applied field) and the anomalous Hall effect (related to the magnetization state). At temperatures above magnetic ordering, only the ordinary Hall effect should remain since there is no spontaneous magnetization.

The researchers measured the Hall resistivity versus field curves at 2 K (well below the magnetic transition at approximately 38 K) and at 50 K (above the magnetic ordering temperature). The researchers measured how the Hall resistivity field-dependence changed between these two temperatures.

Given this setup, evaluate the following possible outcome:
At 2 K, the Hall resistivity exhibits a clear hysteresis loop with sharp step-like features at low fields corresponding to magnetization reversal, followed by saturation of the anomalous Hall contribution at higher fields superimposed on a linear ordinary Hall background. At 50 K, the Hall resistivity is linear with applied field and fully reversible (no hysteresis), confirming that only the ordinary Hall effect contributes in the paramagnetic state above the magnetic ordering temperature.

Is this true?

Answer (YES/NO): NO